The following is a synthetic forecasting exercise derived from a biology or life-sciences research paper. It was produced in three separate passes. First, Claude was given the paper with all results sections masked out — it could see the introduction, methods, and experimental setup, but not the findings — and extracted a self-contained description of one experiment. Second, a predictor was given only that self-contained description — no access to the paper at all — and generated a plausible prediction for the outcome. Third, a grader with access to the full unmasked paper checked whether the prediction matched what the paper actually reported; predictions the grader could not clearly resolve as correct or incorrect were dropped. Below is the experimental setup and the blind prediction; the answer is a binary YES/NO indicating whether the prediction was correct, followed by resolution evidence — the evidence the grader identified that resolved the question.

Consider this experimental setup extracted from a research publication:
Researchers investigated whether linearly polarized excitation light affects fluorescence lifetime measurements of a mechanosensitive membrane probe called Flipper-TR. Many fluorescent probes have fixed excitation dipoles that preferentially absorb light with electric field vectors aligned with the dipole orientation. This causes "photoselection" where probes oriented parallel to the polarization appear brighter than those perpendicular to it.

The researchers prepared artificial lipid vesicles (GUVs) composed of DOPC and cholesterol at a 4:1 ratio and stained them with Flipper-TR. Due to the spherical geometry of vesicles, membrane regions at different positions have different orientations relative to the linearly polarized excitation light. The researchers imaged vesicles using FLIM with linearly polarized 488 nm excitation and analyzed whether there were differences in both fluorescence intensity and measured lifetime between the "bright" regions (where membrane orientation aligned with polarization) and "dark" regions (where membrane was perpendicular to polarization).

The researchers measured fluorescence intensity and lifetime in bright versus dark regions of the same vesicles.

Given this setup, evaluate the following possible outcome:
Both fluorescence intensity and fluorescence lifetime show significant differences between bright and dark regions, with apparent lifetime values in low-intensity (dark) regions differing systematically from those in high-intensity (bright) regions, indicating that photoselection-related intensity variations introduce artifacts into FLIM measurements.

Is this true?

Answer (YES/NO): NO